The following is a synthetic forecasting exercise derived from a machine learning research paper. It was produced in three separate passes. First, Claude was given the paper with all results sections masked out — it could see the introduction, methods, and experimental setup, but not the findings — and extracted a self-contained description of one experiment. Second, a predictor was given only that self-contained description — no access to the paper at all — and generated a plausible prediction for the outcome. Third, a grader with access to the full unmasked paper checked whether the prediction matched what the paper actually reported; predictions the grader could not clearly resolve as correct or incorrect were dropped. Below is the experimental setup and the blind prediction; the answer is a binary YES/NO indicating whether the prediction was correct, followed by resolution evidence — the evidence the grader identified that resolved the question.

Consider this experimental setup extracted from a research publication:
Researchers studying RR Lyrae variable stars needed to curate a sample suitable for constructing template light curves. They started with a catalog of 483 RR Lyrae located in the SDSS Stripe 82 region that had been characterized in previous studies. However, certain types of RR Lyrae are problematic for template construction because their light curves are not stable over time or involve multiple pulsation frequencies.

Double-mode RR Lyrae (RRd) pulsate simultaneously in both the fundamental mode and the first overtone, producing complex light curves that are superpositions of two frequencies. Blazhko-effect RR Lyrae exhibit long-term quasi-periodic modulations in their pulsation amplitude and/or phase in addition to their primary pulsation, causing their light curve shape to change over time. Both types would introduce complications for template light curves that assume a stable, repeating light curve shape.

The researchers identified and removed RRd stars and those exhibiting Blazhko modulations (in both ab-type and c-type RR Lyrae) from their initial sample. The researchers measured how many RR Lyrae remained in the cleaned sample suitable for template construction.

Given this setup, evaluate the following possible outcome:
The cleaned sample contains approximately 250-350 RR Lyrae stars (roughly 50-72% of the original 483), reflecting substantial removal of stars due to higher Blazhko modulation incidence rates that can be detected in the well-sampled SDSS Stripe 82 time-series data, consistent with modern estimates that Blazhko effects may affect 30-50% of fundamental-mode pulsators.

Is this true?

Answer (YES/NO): NO